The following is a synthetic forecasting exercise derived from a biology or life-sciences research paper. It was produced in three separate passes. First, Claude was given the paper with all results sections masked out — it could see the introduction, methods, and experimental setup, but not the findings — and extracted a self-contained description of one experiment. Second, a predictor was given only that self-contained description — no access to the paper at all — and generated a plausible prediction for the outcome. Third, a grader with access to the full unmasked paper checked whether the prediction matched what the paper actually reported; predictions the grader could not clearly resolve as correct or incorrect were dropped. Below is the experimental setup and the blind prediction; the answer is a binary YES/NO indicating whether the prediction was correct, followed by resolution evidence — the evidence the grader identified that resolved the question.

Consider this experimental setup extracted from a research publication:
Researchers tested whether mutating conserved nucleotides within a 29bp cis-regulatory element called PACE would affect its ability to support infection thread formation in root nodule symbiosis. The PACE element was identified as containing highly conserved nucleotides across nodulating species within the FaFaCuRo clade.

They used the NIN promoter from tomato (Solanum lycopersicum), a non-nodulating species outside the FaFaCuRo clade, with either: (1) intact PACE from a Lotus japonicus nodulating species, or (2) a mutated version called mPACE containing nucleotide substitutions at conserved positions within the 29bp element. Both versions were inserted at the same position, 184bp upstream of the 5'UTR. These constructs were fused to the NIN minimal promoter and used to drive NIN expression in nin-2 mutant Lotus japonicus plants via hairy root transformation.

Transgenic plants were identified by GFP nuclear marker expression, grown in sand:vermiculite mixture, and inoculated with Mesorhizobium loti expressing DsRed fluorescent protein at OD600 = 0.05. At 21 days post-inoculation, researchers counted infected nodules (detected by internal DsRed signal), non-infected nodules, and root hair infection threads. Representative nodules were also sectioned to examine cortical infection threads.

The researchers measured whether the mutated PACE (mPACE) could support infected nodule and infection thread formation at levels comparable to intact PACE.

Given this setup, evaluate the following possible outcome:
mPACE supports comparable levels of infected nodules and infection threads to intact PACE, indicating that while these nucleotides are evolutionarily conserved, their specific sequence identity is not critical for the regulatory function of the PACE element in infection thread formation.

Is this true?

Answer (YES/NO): NO